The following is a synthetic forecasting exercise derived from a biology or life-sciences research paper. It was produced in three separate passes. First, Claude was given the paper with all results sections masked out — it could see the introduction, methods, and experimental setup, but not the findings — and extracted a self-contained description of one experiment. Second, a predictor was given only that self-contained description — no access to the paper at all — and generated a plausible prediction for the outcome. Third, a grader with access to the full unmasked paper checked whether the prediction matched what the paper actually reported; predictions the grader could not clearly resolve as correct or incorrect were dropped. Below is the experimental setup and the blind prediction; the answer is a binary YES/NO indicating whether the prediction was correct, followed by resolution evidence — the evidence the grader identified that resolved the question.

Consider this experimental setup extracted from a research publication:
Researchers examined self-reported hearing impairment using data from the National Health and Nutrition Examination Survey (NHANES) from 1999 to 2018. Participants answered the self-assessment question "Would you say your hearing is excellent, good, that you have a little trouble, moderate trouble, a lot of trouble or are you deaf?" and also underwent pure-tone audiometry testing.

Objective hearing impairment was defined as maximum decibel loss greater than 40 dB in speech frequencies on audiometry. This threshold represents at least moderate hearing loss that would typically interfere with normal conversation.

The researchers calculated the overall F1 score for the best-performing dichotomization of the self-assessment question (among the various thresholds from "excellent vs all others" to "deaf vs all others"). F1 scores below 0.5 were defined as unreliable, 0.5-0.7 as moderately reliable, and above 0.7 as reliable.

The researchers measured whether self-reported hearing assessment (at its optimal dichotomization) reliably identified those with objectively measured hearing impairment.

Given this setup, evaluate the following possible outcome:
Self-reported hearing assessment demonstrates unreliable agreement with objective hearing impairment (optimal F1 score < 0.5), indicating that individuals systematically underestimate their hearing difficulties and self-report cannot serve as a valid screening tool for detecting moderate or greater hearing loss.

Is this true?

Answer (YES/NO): NO